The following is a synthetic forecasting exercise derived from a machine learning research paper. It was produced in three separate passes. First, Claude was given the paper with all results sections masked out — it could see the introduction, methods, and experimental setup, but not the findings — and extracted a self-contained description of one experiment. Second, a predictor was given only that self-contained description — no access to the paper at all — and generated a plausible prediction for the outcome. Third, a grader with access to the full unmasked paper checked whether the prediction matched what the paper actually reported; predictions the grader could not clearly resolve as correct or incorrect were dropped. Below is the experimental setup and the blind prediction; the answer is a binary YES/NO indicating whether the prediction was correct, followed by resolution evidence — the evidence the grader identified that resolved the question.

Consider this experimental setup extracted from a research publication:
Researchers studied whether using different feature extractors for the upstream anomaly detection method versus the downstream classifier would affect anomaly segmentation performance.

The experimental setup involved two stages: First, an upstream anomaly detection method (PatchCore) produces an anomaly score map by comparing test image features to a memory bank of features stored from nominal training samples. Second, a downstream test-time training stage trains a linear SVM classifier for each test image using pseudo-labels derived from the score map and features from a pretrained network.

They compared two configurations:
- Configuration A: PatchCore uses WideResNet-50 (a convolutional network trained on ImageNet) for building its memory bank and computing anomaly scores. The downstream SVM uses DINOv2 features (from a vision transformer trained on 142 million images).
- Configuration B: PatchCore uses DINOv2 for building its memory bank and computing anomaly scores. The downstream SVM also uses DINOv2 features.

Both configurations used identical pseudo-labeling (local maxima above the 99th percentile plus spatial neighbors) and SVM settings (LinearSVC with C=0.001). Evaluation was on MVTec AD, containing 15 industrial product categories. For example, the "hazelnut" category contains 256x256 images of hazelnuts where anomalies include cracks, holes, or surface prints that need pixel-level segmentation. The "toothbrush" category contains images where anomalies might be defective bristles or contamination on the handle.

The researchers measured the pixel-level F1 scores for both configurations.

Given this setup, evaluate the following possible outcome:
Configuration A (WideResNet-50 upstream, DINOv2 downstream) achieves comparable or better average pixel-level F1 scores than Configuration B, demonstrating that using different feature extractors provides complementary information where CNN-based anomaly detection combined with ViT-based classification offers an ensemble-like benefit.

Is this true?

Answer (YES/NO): NO